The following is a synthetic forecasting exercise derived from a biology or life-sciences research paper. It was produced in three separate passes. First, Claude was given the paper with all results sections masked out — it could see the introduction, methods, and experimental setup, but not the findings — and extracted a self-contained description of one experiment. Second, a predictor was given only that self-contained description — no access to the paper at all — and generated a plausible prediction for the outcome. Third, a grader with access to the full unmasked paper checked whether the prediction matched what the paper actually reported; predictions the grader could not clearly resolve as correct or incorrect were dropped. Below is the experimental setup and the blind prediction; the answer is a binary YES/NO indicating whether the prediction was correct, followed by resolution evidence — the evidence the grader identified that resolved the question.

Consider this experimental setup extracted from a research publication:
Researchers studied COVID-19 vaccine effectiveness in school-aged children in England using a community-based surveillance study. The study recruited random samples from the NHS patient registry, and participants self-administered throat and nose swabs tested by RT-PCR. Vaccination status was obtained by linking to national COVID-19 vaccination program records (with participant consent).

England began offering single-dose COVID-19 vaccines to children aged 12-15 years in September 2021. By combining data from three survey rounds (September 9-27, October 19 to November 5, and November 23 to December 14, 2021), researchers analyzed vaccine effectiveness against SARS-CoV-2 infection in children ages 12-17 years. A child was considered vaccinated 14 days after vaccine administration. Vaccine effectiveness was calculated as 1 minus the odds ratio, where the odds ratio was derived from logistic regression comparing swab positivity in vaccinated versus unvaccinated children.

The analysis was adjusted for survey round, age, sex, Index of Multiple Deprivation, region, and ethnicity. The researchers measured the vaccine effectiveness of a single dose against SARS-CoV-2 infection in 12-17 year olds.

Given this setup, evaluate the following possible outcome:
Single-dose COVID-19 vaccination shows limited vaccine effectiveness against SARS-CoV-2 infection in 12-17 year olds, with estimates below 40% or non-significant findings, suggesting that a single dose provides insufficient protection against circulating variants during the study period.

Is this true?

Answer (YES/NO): NO